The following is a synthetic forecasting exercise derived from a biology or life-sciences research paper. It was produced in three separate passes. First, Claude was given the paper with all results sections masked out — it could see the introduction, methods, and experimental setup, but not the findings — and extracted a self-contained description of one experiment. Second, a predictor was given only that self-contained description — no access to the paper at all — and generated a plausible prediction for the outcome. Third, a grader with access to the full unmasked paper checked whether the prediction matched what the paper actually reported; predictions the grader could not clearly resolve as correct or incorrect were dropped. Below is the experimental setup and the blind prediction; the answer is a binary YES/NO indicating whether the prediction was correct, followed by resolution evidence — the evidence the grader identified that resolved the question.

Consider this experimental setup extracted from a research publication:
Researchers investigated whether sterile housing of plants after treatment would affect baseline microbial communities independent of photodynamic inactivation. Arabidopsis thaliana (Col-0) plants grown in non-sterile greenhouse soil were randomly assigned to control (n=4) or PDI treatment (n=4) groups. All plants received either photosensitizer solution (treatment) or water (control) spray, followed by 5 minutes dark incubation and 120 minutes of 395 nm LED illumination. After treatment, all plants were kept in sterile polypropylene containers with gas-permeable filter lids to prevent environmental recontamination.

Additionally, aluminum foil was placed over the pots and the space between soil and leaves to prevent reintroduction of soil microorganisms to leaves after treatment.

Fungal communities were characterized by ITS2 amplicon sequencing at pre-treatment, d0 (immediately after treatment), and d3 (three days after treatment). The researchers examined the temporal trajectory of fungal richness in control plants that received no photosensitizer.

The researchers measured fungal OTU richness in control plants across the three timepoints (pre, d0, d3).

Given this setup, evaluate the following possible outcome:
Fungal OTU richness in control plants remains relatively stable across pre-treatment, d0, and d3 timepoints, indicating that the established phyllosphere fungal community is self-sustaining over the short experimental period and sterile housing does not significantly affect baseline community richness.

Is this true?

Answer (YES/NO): NO